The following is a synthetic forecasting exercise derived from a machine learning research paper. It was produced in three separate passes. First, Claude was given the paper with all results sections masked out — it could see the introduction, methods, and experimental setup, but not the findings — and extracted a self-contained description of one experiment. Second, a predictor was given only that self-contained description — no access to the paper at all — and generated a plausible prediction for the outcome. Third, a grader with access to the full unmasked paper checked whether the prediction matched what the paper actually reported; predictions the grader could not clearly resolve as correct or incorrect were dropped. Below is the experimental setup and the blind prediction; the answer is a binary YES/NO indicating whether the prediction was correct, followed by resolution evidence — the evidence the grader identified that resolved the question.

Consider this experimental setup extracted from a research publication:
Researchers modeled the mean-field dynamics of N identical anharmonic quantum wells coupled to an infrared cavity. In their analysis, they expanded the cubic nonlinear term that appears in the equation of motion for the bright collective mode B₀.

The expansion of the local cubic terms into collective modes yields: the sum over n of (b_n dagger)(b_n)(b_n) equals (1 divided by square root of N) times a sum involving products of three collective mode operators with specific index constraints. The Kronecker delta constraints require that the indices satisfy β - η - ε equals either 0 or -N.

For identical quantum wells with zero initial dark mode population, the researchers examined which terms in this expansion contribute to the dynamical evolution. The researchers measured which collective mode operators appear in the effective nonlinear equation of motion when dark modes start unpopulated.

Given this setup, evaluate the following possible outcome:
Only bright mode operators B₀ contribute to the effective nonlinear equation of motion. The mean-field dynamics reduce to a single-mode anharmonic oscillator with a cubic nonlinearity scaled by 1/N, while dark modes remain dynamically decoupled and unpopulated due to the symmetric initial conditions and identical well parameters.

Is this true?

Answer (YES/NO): YES